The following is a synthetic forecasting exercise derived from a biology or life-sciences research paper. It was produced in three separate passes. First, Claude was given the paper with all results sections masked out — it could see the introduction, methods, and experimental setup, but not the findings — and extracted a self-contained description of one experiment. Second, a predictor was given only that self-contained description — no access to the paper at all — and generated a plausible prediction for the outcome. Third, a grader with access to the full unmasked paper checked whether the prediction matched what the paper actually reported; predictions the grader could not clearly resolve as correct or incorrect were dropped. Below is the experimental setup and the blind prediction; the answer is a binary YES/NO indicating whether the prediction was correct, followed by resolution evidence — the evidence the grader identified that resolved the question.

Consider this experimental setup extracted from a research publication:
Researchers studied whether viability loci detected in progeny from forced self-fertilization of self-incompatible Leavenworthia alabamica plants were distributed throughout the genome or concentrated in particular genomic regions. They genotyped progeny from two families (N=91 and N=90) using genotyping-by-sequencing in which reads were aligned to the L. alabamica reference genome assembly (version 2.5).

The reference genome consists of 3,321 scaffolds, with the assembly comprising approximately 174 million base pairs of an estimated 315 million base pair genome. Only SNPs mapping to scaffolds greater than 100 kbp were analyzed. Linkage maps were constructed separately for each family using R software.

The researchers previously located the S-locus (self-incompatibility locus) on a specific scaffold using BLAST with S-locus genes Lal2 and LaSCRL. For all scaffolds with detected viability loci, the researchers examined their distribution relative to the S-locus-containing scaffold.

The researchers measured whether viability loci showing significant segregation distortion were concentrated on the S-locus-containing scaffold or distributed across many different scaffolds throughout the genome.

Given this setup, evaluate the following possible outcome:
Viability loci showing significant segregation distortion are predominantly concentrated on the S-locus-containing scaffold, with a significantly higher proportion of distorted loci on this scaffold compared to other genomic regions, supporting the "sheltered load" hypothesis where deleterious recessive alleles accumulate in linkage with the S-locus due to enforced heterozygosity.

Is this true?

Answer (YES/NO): NO